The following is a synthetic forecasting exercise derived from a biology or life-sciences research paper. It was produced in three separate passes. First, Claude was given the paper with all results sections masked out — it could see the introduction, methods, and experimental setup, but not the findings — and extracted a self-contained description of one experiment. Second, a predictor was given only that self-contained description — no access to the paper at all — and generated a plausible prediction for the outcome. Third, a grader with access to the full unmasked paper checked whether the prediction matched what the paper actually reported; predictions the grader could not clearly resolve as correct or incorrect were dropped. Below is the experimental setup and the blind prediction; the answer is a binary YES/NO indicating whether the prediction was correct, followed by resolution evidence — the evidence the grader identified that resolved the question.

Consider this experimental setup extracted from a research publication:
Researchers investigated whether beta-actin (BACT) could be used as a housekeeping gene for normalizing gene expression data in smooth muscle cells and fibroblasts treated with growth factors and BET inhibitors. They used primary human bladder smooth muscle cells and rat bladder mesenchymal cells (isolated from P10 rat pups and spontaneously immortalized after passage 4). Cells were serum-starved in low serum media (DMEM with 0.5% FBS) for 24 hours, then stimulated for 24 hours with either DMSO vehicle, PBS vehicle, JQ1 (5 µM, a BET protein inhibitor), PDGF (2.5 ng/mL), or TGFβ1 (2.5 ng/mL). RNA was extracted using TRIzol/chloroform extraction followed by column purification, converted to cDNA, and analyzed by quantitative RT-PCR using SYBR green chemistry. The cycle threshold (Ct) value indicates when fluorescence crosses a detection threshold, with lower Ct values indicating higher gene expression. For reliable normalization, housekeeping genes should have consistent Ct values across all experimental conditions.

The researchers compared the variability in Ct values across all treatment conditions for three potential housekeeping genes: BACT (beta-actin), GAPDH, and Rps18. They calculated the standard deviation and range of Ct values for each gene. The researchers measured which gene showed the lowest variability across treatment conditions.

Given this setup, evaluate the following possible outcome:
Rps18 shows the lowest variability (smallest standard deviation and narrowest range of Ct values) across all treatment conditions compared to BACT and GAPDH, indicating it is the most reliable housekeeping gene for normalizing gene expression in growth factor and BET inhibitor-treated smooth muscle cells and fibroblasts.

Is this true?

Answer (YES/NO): YES